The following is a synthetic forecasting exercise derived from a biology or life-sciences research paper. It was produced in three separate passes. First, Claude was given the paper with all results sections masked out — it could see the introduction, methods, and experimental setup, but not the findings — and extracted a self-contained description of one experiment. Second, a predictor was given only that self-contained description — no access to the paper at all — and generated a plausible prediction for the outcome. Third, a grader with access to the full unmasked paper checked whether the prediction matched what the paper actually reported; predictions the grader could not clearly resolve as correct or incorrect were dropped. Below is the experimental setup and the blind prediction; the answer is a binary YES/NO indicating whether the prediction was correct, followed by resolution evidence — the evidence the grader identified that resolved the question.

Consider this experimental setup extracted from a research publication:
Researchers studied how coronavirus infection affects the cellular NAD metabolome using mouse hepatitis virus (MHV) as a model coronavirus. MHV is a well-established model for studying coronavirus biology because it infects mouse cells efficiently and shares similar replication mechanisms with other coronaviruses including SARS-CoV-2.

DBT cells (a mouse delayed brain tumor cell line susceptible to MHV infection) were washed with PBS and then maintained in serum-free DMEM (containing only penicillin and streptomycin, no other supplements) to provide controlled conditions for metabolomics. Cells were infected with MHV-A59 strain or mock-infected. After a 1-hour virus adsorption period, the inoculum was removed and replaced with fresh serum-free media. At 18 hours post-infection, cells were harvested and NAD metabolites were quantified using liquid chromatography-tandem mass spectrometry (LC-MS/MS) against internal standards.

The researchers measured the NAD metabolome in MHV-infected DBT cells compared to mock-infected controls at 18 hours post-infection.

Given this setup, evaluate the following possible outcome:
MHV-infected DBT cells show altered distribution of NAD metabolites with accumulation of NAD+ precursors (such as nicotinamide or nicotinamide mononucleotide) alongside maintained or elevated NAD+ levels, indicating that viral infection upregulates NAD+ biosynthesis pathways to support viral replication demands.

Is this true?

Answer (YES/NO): NO